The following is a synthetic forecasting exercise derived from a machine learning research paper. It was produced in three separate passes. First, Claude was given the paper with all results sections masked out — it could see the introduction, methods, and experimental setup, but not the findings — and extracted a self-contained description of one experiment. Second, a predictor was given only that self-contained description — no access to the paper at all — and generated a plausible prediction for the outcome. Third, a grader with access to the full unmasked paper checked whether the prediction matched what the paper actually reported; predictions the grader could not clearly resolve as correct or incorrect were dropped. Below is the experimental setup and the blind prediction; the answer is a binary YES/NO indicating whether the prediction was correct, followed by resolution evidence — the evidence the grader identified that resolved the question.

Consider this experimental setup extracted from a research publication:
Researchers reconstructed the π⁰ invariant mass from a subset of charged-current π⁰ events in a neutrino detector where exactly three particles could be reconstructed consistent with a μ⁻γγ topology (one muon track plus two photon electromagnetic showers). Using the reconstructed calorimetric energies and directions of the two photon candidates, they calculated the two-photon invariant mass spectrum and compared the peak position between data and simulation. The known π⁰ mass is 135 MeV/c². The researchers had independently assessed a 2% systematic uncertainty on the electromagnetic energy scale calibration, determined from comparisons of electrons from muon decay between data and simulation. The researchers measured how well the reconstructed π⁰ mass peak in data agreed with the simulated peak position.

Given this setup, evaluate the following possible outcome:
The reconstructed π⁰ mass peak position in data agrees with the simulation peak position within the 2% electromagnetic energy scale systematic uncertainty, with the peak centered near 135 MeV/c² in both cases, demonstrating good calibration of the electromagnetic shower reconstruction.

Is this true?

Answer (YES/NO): YES